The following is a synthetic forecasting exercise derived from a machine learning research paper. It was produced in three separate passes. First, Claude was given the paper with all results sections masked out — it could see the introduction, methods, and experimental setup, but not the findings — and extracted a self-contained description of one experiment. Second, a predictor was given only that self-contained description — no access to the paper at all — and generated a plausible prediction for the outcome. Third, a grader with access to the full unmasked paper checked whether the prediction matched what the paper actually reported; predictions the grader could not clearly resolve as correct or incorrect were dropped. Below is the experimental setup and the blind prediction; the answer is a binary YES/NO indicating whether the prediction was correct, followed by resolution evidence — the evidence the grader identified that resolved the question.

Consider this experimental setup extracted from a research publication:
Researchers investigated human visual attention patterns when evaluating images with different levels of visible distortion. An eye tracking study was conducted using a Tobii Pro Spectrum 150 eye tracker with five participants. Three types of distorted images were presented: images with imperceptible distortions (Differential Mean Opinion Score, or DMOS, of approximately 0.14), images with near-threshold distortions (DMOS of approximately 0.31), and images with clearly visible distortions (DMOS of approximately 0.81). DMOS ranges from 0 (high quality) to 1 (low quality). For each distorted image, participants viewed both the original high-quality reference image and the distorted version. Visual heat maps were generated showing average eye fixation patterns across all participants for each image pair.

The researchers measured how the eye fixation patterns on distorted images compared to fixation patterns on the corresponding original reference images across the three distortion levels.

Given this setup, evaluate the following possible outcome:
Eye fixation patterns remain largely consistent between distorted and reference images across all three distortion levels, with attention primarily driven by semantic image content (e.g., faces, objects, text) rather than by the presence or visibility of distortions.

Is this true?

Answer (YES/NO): NO